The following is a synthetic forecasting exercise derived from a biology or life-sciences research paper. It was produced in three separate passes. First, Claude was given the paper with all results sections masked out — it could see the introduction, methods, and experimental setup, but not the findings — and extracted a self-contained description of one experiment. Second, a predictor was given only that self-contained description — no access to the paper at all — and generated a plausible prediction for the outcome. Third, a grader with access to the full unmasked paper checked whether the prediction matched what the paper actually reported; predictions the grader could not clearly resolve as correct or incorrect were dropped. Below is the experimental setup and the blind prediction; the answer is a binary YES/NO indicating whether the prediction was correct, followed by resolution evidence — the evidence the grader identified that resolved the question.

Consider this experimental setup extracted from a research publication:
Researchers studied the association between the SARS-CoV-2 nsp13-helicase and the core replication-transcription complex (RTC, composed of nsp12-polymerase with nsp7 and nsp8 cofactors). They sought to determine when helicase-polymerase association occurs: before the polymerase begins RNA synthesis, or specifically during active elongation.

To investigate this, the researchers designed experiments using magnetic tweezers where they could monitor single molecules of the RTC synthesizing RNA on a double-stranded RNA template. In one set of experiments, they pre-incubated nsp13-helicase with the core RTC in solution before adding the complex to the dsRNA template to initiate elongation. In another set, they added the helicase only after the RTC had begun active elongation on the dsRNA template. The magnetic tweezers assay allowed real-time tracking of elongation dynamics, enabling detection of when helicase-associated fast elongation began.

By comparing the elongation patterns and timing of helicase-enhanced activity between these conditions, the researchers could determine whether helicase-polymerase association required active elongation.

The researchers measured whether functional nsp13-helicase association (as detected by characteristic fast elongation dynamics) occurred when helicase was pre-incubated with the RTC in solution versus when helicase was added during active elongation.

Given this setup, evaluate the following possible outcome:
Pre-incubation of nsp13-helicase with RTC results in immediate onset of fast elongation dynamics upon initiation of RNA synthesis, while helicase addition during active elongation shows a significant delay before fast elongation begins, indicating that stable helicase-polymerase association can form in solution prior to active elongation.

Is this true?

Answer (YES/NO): NO